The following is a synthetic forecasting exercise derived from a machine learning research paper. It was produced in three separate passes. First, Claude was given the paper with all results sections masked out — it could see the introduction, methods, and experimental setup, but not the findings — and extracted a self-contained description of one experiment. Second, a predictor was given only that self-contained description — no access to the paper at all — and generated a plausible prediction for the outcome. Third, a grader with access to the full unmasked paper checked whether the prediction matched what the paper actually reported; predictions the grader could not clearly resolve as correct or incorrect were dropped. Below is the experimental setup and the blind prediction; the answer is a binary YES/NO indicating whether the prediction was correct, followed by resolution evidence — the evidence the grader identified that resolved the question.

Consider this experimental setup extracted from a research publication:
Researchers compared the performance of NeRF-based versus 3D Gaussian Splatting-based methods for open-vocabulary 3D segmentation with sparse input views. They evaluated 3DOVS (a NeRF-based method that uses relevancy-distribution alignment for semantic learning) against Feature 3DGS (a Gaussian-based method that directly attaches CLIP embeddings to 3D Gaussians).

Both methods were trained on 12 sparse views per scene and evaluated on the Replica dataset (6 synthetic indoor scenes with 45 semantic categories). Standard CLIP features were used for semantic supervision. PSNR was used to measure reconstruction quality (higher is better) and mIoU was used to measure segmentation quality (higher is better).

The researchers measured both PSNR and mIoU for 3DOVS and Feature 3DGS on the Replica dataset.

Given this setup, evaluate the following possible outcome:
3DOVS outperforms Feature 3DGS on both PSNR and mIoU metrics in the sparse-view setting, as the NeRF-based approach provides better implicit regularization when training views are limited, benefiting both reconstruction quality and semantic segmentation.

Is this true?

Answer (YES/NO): NO